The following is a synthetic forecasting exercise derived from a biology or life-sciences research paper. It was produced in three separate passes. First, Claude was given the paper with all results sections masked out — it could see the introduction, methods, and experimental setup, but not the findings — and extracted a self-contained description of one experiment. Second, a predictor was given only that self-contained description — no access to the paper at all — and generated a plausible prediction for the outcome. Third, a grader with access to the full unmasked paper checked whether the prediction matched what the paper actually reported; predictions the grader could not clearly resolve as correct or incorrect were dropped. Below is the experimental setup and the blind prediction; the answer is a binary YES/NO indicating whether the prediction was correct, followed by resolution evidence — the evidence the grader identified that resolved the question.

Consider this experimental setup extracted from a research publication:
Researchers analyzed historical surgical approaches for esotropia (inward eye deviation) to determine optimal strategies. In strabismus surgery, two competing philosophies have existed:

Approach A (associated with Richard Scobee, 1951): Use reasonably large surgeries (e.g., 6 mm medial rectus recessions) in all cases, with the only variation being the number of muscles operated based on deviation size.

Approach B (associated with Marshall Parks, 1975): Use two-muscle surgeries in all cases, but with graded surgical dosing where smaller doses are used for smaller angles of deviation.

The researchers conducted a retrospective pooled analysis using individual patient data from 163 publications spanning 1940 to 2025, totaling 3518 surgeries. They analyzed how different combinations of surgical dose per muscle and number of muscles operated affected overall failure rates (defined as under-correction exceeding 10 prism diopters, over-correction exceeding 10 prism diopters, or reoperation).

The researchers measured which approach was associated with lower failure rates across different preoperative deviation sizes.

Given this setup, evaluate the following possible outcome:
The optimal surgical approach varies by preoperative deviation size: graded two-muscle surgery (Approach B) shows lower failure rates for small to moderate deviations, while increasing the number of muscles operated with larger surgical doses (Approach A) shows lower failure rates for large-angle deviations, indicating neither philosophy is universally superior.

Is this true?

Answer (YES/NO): NO